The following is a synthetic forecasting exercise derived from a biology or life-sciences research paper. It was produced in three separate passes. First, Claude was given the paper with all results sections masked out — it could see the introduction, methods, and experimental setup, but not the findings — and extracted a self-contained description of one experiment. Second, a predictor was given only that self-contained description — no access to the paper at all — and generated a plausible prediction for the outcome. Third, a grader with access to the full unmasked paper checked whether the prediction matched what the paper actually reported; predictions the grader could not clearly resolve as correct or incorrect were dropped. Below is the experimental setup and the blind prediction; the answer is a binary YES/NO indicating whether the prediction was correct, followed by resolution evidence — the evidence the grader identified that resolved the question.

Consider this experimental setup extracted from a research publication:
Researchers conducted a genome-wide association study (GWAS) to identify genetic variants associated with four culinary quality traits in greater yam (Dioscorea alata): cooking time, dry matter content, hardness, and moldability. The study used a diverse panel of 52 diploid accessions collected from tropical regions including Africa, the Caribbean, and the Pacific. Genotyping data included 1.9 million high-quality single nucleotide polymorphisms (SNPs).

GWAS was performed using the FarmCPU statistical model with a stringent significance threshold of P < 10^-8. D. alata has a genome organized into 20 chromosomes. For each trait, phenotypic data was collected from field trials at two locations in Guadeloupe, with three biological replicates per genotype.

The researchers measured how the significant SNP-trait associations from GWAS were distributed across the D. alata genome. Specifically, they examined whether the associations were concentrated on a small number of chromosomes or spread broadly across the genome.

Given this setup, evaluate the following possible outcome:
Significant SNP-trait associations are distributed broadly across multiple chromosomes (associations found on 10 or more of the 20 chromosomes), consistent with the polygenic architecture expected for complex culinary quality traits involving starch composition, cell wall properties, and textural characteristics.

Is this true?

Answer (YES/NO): YES